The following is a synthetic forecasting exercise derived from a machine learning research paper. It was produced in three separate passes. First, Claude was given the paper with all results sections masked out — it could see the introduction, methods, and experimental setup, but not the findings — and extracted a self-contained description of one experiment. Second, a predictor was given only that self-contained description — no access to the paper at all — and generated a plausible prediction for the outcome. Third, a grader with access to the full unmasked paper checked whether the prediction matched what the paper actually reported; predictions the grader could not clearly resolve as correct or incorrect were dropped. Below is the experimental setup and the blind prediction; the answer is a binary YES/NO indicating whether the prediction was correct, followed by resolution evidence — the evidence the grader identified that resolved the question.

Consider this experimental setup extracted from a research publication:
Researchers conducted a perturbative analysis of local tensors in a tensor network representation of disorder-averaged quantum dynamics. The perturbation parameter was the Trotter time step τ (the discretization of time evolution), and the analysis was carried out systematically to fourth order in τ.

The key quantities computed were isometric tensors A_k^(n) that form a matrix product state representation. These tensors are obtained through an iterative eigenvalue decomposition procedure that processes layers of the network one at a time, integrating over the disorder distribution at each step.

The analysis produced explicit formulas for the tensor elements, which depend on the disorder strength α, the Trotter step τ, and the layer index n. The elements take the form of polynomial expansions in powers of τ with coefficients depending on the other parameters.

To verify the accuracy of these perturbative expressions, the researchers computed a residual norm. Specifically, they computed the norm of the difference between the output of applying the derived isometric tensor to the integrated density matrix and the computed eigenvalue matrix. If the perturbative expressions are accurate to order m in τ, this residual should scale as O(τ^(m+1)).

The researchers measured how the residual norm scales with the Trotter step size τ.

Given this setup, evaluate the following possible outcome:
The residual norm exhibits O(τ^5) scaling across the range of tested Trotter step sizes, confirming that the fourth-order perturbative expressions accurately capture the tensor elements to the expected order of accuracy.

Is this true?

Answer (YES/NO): YES